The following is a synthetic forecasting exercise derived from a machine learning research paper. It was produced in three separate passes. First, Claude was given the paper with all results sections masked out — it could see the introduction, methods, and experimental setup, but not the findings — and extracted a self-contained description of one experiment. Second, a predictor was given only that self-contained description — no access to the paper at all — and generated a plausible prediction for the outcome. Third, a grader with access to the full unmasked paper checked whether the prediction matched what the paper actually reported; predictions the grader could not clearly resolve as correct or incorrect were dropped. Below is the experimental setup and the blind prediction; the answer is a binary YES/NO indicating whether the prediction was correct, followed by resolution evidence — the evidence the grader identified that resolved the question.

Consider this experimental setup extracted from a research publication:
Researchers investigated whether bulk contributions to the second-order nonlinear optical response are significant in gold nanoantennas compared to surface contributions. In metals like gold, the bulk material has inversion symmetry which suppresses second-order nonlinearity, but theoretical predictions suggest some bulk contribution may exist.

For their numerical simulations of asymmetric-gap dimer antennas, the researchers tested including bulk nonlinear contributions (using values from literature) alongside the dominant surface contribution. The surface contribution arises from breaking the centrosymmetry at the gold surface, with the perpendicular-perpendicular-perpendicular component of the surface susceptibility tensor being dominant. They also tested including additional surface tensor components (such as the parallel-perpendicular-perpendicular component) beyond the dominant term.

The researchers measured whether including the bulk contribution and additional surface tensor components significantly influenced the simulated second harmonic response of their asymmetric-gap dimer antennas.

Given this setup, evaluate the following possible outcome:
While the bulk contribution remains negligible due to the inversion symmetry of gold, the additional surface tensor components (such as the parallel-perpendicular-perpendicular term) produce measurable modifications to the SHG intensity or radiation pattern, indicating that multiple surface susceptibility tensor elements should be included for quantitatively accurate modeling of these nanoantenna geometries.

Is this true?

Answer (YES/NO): NO